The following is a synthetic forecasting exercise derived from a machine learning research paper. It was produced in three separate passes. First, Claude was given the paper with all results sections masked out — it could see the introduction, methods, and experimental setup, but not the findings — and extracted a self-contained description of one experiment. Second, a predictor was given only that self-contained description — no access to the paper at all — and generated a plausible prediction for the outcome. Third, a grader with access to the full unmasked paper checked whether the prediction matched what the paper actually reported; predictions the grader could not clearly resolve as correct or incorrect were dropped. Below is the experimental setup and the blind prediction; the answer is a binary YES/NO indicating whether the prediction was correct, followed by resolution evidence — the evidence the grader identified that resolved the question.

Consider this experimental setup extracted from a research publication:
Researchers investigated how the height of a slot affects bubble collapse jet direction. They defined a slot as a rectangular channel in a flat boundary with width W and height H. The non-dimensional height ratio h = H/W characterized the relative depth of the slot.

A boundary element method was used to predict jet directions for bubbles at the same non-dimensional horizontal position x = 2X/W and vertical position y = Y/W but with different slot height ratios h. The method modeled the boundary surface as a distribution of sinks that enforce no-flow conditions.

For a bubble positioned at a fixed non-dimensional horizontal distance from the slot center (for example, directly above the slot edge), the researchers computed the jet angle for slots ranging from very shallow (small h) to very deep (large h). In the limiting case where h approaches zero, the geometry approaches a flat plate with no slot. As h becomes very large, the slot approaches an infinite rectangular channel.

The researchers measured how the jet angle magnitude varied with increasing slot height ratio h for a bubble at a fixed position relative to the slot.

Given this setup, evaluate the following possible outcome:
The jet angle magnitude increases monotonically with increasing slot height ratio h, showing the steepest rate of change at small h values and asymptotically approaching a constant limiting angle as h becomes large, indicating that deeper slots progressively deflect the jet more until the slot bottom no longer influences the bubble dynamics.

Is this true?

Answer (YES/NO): YES